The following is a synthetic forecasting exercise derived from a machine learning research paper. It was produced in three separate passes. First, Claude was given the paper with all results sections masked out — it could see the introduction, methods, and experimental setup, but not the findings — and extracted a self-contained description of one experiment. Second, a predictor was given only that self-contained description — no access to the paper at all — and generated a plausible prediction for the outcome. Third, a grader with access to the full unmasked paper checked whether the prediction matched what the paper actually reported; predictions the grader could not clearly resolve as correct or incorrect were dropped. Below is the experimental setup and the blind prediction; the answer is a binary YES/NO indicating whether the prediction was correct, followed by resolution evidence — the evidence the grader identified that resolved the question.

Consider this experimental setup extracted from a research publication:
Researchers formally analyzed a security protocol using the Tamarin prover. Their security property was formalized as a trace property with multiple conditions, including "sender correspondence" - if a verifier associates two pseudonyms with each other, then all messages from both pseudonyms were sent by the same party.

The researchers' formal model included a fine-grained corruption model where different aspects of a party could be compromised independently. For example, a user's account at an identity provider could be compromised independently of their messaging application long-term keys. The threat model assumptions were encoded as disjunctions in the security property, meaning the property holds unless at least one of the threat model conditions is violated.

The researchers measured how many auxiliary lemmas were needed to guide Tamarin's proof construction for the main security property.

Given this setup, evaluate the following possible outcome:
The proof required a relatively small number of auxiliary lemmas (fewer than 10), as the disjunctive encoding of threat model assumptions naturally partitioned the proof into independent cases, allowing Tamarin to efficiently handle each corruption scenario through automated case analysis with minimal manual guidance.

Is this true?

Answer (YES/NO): NO